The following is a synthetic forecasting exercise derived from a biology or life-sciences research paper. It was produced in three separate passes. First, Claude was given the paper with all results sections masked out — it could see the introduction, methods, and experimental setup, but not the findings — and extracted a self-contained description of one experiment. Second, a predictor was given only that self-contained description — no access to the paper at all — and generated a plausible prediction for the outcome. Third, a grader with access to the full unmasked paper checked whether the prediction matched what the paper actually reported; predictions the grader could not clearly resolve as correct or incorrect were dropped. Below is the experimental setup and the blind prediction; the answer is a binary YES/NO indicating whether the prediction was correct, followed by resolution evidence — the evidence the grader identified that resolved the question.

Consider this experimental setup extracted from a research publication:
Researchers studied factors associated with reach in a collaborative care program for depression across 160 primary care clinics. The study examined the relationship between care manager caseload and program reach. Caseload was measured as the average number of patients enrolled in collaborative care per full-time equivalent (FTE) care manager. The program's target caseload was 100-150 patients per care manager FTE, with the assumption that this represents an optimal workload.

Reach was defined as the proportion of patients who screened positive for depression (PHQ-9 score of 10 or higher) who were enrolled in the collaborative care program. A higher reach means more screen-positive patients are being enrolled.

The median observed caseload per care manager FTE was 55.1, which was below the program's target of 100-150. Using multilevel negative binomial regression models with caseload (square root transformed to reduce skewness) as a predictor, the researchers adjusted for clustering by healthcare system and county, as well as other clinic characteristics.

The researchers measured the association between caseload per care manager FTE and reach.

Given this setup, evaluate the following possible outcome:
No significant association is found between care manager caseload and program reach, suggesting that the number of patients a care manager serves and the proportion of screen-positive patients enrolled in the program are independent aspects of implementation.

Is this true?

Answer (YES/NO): NO